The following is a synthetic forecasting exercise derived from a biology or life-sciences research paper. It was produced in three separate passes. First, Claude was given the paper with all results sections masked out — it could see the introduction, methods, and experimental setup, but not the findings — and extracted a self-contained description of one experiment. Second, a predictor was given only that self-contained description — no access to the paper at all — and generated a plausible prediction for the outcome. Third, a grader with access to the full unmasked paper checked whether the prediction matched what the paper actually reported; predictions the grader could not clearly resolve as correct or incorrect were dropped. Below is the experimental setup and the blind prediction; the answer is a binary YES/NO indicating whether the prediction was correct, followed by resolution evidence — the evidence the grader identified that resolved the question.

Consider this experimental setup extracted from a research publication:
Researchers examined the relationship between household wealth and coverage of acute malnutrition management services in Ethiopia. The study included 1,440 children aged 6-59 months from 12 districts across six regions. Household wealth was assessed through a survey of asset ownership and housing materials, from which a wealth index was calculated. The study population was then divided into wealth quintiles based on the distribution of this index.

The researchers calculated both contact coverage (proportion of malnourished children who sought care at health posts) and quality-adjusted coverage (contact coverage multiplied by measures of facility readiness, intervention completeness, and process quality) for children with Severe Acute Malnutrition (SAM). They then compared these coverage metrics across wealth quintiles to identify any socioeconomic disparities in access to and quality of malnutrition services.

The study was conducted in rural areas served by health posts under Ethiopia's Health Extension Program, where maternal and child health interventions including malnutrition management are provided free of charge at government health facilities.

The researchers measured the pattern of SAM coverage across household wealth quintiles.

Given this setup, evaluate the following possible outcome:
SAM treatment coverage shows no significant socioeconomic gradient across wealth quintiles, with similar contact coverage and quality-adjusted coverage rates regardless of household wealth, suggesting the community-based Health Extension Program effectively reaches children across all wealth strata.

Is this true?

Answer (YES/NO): NO